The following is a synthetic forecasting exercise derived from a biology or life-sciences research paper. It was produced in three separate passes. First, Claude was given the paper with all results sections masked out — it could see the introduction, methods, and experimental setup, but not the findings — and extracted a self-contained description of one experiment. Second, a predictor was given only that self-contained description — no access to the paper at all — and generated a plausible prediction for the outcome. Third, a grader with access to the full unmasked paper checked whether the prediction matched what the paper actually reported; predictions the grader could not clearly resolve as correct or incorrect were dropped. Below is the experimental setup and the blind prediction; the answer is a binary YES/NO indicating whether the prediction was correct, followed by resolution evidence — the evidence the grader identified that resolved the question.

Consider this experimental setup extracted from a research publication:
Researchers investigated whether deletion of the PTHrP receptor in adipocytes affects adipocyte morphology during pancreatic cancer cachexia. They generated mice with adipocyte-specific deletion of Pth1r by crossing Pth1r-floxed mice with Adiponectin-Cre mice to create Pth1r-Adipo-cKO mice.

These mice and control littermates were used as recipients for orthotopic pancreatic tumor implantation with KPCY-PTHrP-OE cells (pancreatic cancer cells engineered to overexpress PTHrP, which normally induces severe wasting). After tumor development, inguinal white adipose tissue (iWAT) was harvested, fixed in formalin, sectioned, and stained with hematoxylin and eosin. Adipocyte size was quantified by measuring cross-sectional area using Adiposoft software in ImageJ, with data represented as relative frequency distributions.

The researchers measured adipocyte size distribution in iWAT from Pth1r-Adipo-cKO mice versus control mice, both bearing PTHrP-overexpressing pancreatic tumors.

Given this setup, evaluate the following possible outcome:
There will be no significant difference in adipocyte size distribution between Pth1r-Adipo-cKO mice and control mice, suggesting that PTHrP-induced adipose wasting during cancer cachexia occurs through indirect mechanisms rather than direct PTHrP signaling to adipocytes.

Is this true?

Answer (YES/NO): NO